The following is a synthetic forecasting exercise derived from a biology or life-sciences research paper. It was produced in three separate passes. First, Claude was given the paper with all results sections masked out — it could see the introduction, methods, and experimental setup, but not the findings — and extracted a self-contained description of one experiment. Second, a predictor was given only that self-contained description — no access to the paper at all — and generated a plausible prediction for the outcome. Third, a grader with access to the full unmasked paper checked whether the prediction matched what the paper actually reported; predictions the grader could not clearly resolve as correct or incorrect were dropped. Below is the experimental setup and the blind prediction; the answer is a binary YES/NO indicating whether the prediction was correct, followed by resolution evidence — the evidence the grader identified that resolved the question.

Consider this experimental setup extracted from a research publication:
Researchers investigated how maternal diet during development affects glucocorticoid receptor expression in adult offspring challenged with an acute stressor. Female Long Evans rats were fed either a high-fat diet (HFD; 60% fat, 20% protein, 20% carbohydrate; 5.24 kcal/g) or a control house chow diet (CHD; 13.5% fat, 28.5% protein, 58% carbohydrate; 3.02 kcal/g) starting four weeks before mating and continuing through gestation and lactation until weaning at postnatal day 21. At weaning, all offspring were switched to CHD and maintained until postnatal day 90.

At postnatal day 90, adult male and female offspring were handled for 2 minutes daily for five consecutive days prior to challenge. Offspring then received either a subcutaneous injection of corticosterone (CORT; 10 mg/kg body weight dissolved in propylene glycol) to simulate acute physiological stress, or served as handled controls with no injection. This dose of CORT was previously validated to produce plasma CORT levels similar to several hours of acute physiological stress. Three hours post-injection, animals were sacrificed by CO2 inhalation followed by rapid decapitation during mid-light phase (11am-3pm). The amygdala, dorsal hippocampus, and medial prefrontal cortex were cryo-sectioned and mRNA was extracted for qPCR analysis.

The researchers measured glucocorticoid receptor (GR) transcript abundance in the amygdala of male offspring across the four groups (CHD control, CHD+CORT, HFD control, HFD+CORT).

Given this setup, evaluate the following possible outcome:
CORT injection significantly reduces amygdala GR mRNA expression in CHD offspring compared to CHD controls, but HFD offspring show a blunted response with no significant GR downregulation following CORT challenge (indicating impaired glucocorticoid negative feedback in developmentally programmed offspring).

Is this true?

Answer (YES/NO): NO